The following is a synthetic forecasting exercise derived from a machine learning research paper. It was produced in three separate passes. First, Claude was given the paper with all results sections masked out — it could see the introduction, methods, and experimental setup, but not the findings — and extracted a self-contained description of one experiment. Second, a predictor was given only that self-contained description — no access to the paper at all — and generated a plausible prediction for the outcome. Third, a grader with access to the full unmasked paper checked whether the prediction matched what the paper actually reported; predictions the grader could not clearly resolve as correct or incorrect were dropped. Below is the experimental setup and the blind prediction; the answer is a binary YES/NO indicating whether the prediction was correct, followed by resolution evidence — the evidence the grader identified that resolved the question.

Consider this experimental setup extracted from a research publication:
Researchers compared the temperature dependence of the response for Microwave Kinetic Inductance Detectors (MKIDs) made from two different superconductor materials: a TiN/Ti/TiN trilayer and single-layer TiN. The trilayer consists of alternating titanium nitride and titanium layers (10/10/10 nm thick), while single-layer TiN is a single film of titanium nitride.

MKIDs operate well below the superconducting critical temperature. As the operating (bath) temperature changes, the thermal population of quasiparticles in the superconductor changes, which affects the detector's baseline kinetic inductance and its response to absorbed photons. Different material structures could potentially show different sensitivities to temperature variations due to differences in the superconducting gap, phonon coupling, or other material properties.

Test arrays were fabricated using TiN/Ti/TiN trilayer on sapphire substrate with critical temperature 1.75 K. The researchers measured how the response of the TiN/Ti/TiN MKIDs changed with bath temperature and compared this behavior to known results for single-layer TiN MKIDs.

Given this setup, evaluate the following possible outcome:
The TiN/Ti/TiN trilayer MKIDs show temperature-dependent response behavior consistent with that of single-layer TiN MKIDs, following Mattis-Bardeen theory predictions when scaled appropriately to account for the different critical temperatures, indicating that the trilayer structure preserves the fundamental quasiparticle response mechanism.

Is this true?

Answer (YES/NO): NO